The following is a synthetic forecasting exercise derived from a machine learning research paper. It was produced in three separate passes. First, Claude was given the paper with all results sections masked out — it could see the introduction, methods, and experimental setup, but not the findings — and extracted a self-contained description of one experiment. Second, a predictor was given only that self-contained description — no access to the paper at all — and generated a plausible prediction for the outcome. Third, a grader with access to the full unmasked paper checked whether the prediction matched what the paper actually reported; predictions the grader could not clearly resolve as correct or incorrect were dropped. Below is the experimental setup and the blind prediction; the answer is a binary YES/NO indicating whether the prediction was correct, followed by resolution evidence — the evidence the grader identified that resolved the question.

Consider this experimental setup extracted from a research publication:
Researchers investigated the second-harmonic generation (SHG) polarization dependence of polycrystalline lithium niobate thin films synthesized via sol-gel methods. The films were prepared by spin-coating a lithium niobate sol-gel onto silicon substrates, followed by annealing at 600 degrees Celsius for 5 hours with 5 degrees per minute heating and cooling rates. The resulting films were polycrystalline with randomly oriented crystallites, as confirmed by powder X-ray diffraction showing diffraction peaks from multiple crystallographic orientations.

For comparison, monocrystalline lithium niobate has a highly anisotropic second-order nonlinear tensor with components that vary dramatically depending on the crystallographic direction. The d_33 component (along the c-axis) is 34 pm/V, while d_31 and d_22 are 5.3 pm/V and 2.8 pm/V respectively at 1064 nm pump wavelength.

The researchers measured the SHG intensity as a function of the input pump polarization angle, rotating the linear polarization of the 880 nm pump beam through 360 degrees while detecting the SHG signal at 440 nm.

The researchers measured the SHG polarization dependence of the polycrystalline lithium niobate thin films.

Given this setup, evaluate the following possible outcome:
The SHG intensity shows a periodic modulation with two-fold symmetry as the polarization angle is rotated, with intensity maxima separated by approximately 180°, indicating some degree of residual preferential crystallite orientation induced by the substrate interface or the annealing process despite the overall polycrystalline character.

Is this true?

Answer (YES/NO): NO